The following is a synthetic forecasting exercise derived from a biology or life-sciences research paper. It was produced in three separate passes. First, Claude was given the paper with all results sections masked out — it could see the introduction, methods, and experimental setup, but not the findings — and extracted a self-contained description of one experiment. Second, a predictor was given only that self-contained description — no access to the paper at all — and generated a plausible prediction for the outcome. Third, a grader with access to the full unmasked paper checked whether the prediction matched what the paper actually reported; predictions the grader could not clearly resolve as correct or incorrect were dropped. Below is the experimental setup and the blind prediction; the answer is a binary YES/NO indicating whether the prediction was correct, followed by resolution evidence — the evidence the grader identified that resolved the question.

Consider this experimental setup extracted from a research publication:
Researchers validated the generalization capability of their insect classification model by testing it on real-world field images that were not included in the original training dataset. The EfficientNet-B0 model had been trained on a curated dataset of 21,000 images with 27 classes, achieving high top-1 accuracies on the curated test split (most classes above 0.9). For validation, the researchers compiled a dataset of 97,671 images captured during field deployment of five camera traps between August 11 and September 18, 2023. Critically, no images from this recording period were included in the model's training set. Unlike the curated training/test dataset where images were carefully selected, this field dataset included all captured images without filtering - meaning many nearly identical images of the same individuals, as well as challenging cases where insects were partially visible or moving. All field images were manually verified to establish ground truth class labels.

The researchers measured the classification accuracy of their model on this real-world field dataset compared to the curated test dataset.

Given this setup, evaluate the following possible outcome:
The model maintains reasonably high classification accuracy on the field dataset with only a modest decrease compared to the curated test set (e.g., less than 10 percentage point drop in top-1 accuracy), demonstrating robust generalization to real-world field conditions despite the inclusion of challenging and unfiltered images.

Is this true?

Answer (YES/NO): NO